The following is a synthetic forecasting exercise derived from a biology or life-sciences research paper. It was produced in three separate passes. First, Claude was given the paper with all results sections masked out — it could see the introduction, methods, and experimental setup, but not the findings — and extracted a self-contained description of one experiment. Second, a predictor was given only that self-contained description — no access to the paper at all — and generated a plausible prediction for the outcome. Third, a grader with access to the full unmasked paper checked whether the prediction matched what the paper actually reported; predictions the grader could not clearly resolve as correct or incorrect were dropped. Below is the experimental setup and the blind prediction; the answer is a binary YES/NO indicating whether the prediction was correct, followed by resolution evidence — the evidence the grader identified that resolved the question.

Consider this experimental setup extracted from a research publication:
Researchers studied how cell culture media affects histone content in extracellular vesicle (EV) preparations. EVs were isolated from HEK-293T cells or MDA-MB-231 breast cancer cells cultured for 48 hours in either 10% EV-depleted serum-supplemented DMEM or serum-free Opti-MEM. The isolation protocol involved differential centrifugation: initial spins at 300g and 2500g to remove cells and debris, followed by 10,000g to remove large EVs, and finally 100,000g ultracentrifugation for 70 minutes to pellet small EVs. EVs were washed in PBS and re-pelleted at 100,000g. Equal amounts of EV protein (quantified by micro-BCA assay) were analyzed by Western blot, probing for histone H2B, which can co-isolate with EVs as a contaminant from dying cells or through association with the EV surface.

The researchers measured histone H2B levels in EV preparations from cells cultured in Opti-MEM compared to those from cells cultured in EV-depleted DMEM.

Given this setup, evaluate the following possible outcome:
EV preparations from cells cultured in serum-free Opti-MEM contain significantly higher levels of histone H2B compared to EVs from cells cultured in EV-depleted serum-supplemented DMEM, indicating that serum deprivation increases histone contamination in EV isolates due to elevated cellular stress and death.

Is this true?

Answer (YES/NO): NO